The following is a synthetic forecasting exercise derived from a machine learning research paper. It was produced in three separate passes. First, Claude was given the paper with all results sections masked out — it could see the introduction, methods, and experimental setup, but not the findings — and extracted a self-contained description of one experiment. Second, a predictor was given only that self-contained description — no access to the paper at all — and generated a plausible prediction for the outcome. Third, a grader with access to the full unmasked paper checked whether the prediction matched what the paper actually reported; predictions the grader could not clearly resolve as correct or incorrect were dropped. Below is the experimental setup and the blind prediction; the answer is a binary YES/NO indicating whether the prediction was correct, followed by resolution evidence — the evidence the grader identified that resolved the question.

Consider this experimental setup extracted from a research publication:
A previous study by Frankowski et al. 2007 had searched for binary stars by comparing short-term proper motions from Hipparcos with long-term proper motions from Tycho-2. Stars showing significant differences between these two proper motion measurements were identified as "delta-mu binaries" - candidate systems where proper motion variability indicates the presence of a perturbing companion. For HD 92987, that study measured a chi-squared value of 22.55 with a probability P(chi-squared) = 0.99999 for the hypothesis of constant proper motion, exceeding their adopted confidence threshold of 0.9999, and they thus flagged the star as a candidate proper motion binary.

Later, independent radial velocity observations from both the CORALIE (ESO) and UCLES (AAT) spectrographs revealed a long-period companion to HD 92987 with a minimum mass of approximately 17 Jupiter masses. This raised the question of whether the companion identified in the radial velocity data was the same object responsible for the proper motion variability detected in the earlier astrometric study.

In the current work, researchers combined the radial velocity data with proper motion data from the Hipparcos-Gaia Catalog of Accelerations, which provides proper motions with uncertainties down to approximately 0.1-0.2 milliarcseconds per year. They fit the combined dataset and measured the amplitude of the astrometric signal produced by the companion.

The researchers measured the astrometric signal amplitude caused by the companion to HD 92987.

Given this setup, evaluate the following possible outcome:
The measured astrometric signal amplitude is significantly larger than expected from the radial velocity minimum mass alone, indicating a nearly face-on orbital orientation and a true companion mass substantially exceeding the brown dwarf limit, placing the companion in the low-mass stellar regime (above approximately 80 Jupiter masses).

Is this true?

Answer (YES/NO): YES